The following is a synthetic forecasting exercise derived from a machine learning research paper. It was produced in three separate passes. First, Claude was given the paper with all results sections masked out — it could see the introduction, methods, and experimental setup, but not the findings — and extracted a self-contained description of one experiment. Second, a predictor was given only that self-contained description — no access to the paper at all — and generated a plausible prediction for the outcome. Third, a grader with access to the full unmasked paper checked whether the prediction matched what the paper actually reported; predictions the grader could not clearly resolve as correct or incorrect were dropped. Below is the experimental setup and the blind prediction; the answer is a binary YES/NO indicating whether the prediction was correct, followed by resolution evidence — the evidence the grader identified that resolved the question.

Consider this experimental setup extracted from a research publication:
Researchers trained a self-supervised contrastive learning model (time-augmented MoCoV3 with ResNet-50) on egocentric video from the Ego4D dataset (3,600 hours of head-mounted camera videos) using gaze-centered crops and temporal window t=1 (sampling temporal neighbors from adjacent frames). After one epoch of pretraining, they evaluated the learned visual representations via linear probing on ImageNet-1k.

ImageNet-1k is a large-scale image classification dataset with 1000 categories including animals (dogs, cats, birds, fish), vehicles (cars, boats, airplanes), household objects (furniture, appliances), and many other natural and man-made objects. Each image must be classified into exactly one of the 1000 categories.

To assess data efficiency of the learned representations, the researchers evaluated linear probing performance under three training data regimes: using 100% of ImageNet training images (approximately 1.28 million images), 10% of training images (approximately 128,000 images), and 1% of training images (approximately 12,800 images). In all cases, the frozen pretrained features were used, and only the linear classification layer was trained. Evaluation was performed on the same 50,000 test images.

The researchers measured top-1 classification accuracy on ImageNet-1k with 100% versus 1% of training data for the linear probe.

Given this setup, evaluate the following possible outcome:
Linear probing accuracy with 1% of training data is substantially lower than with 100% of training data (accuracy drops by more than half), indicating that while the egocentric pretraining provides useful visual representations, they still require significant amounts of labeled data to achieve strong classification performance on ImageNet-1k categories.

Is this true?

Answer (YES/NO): YES